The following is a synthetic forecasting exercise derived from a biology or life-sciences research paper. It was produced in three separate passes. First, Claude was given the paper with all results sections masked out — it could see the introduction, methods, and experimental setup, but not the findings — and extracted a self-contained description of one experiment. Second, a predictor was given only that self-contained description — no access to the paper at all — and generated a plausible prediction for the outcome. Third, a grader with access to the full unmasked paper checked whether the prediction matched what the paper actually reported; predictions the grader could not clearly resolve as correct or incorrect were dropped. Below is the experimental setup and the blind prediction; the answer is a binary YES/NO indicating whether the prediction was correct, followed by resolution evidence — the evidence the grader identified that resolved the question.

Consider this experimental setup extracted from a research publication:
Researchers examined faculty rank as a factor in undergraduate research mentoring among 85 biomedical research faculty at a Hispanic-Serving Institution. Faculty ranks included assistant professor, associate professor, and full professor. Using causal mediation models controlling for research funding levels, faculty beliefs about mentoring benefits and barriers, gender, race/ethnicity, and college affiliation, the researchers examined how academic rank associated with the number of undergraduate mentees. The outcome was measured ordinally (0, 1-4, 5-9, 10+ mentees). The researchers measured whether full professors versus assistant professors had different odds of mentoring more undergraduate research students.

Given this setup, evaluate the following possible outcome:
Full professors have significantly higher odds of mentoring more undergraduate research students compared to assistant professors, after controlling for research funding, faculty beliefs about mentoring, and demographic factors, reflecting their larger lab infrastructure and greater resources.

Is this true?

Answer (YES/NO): NO